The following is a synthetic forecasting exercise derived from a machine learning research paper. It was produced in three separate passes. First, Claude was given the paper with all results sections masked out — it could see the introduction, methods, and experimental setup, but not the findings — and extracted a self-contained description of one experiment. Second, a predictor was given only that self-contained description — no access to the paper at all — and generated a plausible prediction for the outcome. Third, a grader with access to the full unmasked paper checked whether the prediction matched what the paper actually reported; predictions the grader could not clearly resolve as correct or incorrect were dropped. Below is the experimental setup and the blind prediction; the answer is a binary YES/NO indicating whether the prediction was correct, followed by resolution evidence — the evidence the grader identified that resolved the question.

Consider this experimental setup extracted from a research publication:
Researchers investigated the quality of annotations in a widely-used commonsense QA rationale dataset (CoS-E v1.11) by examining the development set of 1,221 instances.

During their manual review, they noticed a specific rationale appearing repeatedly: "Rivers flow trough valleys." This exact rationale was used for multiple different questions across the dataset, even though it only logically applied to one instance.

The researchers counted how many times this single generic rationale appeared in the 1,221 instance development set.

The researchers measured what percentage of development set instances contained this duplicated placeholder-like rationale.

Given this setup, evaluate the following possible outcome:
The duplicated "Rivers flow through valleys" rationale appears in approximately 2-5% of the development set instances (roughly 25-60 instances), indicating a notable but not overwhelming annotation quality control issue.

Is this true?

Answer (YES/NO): NO